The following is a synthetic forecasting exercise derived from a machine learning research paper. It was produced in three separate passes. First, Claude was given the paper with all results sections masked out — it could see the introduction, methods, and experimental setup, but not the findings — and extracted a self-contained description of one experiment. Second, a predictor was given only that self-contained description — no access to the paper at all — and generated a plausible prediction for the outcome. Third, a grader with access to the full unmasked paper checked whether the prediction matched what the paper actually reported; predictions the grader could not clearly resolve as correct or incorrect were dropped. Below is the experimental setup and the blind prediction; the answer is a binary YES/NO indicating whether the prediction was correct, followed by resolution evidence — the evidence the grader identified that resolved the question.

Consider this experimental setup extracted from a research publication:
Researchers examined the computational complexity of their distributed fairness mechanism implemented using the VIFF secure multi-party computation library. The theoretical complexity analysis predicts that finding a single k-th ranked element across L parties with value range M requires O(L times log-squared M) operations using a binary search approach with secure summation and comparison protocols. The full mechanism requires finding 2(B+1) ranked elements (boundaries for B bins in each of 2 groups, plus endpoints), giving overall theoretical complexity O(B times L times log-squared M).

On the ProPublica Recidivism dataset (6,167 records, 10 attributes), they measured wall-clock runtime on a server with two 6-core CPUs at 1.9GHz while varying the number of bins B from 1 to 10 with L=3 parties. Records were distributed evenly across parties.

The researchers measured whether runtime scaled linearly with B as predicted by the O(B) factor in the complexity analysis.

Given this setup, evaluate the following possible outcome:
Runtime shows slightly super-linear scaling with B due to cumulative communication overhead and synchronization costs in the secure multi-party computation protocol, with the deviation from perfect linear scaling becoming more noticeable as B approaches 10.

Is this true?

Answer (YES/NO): NO